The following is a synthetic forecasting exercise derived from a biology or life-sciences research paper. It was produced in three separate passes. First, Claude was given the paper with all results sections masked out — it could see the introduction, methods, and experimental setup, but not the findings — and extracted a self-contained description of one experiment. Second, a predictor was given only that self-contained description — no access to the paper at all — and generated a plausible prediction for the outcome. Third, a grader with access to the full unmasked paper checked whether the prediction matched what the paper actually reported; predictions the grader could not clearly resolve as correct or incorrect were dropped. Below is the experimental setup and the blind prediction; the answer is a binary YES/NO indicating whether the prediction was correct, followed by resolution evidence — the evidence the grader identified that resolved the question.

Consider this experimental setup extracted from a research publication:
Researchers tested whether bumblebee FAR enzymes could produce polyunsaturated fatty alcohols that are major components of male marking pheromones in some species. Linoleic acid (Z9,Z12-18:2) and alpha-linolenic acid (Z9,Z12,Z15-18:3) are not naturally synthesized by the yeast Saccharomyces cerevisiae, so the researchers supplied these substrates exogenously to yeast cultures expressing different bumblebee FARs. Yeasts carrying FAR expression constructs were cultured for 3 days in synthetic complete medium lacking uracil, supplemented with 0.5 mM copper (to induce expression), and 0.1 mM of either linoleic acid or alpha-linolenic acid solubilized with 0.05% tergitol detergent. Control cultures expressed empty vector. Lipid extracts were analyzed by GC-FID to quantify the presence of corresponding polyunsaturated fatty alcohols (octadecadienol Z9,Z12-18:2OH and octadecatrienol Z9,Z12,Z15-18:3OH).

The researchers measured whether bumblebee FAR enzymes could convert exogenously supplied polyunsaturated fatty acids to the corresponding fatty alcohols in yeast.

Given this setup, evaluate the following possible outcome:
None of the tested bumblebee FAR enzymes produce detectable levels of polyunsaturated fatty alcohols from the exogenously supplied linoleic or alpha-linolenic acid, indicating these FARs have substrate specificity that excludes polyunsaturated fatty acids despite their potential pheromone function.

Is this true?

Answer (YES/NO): NO